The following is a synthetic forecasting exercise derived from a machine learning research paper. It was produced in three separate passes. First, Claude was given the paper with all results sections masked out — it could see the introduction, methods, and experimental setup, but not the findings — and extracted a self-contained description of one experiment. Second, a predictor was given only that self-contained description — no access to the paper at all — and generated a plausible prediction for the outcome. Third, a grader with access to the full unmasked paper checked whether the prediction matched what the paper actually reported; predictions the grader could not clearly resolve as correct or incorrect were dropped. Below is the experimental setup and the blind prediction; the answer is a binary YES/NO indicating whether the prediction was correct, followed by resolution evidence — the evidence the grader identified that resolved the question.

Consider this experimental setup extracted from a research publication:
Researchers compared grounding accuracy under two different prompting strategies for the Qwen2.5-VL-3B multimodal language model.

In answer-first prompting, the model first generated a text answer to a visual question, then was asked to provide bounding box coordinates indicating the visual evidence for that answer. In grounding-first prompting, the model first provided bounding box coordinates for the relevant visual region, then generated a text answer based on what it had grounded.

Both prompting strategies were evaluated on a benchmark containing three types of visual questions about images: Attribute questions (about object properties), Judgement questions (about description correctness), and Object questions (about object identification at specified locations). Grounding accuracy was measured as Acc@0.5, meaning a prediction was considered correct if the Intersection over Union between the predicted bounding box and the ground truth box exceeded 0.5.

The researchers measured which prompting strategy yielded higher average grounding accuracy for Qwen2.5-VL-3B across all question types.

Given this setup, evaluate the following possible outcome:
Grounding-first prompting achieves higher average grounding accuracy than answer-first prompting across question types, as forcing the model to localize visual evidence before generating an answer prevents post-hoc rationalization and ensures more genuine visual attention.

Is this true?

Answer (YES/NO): YES